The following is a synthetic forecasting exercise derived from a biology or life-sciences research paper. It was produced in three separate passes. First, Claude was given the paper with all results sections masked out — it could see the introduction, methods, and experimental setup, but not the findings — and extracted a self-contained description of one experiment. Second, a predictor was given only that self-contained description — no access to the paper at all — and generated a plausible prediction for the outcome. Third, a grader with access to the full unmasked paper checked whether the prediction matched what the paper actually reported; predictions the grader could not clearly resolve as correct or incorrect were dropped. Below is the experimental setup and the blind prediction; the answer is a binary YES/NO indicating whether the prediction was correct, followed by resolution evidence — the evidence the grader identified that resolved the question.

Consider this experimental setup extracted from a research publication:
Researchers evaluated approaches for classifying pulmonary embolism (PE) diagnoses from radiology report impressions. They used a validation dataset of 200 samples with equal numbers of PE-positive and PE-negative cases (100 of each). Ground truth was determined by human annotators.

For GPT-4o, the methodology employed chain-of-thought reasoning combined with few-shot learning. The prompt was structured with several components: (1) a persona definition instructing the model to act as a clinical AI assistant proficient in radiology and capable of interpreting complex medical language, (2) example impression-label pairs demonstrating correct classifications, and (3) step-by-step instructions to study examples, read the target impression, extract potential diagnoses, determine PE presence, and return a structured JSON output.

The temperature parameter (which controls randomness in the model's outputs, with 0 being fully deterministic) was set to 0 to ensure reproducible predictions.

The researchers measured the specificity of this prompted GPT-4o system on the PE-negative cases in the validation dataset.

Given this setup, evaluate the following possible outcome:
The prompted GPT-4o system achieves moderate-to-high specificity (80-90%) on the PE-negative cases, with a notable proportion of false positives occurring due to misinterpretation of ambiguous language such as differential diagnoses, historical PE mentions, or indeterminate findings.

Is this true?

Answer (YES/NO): NO